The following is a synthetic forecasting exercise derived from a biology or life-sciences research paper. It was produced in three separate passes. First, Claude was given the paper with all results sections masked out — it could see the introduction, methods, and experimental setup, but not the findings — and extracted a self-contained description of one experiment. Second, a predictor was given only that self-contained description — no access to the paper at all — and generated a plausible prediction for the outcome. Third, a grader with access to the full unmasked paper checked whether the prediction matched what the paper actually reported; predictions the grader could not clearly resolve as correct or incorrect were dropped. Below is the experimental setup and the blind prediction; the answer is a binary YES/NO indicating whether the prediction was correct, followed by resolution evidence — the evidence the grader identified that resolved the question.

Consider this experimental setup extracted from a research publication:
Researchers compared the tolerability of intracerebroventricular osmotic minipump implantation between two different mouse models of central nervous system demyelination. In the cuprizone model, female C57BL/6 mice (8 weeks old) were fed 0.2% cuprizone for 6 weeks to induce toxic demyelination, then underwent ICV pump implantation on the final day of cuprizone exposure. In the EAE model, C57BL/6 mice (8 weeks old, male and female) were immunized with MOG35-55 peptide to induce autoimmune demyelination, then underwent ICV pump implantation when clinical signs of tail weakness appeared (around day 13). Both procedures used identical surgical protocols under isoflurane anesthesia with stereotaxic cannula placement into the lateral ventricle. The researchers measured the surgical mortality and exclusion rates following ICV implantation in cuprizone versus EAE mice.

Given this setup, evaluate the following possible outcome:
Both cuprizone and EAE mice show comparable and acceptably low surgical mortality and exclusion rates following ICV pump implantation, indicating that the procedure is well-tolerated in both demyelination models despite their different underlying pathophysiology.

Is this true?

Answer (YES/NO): NO